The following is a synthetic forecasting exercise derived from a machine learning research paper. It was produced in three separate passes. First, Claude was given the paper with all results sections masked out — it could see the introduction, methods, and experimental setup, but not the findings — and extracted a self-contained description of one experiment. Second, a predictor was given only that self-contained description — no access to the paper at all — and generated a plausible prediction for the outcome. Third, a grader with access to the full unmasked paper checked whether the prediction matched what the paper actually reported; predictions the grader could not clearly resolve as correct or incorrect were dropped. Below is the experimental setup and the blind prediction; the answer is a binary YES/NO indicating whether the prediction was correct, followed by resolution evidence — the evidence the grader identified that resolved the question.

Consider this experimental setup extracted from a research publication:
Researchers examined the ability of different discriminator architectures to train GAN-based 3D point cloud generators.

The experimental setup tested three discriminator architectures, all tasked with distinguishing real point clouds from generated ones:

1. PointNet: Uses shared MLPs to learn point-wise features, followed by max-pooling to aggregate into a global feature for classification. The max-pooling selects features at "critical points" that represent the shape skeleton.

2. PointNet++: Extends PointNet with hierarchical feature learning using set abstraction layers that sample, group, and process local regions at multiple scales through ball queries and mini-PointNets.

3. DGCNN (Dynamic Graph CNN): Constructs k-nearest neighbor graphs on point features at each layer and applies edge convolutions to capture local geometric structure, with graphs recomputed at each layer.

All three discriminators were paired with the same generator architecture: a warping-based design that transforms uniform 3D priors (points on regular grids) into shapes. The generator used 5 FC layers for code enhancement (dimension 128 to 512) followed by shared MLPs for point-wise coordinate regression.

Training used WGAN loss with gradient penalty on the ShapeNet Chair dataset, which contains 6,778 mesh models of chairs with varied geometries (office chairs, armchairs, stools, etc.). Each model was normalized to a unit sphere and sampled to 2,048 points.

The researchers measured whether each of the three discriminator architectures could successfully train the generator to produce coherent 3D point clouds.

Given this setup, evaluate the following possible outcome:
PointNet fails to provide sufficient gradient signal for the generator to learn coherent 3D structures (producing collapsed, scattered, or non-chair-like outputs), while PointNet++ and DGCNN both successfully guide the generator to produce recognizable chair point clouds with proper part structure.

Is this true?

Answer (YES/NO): NO